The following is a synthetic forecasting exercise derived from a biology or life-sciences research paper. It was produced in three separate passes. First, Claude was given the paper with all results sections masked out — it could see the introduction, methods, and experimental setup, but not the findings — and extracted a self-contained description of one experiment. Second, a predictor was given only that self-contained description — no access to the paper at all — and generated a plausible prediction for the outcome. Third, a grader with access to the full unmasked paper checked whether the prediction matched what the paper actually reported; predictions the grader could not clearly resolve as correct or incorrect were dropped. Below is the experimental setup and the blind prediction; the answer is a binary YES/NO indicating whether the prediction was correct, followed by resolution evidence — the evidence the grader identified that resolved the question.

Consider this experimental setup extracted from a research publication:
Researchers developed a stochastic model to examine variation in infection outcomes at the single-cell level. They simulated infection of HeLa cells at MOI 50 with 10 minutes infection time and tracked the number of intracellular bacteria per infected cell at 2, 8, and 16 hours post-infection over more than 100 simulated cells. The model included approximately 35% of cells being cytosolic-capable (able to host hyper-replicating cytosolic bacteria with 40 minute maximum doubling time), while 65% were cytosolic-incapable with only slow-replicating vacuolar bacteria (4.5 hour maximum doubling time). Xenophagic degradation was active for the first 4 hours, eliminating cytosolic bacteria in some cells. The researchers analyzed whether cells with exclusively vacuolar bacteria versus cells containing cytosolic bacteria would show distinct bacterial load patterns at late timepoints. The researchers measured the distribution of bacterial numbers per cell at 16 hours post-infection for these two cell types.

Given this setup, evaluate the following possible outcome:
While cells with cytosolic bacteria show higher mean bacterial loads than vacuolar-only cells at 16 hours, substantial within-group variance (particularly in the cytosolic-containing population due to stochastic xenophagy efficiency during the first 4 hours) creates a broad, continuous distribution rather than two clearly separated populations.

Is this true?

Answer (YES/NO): NO